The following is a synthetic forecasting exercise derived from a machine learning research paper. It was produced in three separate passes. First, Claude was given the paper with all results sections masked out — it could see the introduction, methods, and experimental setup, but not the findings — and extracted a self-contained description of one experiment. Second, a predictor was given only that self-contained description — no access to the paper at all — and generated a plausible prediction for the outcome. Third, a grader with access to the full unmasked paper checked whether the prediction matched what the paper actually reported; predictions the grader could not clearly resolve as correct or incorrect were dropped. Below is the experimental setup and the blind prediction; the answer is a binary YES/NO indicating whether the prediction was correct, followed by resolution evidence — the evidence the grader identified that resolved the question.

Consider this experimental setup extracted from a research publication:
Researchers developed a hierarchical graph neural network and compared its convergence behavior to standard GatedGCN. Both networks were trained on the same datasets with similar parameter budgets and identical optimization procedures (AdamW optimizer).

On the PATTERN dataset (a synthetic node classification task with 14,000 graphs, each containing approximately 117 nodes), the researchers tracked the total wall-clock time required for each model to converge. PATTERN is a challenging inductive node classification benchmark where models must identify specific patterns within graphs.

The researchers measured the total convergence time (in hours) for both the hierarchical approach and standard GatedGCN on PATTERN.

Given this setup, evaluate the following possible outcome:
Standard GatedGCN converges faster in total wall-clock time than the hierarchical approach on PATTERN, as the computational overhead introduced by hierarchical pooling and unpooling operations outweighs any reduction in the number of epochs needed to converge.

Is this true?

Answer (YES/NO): NO